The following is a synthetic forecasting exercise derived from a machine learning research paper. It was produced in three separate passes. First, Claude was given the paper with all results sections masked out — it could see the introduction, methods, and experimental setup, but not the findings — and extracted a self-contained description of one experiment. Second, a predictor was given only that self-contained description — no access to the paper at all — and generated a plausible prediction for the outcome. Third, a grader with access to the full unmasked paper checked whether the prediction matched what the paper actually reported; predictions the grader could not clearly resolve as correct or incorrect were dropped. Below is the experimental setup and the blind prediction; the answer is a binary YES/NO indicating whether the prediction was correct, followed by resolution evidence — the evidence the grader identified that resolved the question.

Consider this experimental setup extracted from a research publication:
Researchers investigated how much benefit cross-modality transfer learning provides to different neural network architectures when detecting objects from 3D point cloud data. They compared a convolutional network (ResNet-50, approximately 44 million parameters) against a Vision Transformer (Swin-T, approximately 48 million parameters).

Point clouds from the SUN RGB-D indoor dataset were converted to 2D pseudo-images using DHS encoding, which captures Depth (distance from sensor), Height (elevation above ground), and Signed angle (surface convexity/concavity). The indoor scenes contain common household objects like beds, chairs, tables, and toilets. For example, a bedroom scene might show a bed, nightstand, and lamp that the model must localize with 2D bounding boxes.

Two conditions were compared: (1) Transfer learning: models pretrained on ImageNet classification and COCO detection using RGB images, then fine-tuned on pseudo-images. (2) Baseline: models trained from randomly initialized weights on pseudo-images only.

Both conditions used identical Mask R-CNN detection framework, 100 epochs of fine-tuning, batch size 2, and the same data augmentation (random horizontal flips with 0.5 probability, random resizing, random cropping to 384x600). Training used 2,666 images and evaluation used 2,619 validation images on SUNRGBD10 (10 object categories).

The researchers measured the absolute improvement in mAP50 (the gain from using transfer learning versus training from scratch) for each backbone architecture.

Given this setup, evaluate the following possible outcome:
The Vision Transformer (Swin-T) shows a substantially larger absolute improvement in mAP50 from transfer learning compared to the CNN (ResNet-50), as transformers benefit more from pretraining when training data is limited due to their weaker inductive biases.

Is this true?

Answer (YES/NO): YES